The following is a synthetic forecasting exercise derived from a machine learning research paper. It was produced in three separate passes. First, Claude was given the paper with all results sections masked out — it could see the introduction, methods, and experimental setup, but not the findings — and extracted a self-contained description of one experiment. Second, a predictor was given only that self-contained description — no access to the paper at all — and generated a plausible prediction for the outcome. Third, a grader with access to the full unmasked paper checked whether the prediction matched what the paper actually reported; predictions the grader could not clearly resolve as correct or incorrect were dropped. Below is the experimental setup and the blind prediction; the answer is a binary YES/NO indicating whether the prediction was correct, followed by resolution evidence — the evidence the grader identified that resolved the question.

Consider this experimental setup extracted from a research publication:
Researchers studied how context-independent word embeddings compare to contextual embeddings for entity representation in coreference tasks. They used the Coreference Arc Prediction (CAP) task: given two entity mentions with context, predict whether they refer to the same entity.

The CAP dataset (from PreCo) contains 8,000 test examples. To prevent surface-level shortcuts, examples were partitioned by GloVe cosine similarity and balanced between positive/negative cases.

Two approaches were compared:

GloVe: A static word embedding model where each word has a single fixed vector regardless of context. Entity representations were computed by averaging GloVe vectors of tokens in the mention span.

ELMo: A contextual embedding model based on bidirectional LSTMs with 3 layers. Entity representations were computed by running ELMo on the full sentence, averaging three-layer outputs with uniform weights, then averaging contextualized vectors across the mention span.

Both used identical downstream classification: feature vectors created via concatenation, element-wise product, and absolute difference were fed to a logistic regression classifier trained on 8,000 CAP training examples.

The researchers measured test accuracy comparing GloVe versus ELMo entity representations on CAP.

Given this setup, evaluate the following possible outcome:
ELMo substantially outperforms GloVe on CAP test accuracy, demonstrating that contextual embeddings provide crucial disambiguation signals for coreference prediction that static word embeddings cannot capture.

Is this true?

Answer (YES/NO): YES